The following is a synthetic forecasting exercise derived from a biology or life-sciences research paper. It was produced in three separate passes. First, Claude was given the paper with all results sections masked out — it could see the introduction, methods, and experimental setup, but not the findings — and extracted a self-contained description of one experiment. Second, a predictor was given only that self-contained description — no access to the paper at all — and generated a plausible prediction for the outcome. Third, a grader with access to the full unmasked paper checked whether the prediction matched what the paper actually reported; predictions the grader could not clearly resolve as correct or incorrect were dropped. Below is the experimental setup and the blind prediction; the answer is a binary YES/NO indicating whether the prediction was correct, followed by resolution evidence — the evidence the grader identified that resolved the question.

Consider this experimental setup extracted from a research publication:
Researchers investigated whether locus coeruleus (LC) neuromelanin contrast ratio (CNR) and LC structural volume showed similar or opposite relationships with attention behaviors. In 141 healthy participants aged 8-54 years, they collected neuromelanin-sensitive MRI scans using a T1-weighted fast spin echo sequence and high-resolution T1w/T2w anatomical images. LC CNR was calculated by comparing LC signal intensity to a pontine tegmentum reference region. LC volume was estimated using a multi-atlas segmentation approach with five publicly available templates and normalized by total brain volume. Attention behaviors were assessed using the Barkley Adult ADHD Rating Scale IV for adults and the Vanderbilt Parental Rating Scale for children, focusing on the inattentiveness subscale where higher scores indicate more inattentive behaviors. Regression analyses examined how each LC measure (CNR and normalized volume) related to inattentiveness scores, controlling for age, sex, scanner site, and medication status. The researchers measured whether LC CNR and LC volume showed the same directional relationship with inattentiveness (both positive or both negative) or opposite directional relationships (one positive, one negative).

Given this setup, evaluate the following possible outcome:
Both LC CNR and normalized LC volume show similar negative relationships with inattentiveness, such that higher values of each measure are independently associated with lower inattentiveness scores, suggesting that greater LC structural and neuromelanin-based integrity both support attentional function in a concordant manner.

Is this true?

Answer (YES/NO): NO